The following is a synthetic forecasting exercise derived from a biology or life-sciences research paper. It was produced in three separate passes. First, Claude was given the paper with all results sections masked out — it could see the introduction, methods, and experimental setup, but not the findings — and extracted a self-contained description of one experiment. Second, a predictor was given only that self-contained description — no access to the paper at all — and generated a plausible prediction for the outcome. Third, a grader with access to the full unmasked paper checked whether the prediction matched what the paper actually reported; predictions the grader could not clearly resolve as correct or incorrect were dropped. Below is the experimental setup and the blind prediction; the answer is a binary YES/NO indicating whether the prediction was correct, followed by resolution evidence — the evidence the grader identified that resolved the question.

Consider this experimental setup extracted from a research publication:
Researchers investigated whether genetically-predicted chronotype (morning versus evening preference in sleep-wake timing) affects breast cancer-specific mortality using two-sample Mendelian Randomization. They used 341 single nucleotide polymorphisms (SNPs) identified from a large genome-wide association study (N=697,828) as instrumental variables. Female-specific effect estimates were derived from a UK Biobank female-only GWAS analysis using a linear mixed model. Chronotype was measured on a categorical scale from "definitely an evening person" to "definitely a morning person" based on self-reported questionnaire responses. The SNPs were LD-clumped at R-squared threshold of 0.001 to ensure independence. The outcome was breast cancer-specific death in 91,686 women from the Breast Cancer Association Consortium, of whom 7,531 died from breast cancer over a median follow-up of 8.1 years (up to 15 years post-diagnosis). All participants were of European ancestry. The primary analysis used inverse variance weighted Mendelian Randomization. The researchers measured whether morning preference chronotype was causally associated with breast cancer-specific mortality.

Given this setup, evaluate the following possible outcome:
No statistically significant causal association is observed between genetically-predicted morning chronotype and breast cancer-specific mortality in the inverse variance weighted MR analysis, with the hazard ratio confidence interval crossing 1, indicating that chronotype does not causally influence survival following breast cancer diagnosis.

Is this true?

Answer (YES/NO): YES